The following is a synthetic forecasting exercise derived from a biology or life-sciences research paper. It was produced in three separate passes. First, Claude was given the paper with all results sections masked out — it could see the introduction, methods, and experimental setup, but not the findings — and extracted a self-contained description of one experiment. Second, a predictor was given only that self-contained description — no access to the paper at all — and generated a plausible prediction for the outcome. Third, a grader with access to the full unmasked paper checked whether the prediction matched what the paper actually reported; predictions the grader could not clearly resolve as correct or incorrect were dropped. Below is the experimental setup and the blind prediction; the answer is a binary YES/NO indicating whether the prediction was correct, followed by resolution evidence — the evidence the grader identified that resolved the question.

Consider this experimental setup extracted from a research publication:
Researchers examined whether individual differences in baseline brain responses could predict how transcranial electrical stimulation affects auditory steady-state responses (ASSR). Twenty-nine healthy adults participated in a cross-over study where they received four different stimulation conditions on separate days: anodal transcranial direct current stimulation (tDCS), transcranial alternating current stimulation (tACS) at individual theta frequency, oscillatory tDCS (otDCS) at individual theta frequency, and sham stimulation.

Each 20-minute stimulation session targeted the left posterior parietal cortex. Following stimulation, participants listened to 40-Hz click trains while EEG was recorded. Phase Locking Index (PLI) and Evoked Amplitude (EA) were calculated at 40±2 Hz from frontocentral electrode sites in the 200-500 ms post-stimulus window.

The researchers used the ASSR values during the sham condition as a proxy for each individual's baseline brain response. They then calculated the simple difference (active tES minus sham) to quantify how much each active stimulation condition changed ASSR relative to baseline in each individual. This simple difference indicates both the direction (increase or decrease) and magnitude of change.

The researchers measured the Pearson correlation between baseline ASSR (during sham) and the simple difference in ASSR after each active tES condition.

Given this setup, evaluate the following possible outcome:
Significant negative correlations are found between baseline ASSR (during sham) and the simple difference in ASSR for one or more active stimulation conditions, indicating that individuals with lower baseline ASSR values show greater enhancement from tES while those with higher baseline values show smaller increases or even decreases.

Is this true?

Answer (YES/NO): YES